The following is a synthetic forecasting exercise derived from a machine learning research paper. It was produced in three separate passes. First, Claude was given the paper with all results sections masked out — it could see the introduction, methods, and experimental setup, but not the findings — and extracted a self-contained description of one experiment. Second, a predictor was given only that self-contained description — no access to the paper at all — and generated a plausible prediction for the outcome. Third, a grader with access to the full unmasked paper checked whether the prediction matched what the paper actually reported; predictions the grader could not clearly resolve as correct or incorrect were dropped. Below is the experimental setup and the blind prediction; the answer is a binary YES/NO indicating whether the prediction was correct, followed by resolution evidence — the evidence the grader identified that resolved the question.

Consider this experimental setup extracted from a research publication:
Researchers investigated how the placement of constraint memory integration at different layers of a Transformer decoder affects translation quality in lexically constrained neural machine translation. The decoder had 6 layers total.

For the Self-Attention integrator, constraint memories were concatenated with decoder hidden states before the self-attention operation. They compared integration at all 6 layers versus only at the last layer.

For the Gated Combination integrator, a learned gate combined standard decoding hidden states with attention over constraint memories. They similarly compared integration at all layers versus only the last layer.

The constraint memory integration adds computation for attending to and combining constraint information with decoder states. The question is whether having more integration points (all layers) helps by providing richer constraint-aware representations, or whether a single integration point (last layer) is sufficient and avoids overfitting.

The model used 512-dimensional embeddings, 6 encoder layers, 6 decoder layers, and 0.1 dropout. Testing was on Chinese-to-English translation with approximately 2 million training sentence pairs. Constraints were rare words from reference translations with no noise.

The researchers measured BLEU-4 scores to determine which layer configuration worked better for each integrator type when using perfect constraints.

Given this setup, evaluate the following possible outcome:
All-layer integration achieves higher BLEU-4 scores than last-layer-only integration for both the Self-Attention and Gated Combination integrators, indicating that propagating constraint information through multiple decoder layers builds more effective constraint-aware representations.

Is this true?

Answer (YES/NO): NO